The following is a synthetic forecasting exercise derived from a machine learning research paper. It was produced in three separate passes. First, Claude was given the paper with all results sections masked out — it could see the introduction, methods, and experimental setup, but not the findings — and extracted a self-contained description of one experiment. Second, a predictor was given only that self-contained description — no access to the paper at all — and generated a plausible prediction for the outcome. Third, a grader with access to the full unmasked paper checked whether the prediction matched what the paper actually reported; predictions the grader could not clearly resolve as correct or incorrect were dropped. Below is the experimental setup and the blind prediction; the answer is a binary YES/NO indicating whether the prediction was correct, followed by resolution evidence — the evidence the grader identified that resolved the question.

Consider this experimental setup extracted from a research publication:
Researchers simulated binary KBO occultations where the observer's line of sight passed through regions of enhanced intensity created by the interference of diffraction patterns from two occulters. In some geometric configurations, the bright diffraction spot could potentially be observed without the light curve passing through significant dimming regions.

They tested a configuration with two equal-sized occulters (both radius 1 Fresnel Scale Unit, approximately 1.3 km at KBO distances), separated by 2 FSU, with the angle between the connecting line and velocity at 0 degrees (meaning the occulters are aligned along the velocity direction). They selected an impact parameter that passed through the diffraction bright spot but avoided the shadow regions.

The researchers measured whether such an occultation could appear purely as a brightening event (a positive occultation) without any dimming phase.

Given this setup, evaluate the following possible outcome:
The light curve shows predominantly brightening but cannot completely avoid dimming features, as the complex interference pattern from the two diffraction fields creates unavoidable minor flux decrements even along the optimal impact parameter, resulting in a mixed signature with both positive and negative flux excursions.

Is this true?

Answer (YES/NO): NO